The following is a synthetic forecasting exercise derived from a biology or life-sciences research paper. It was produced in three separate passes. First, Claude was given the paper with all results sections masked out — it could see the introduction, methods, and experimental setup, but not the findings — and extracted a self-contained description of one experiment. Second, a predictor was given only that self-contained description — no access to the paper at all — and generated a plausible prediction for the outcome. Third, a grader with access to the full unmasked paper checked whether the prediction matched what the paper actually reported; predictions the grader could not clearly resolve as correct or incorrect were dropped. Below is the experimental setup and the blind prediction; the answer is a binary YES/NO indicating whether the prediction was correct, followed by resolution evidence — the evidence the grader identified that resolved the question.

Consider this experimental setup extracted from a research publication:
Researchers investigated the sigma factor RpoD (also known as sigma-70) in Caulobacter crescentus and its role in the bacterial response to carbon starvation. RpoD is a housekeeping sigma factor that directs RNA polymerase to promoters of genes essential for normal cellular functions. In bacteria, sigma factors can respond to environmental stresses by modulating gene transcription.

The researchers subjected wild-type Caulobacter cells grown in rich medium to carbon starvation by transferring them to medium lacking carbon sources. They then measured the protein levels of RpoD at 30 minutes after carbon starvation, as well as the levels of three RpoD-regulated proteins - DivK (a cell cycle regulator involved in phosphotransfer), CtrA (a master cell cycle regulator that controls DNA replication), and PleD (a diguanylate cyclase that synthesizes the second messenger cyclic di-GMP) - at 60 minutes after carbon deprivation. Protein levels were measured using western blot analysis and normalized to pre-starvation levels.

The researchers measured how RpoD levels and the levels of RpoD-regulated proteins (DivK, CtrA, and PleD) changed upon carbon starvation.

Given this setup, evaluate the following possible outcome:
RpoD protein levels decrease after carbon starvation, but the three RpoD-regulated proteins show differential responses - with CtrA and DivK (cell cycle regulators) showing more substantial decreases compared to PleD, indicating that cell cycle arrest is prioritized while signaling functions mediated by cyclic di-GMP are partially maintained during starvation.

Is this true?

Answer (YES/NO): NO